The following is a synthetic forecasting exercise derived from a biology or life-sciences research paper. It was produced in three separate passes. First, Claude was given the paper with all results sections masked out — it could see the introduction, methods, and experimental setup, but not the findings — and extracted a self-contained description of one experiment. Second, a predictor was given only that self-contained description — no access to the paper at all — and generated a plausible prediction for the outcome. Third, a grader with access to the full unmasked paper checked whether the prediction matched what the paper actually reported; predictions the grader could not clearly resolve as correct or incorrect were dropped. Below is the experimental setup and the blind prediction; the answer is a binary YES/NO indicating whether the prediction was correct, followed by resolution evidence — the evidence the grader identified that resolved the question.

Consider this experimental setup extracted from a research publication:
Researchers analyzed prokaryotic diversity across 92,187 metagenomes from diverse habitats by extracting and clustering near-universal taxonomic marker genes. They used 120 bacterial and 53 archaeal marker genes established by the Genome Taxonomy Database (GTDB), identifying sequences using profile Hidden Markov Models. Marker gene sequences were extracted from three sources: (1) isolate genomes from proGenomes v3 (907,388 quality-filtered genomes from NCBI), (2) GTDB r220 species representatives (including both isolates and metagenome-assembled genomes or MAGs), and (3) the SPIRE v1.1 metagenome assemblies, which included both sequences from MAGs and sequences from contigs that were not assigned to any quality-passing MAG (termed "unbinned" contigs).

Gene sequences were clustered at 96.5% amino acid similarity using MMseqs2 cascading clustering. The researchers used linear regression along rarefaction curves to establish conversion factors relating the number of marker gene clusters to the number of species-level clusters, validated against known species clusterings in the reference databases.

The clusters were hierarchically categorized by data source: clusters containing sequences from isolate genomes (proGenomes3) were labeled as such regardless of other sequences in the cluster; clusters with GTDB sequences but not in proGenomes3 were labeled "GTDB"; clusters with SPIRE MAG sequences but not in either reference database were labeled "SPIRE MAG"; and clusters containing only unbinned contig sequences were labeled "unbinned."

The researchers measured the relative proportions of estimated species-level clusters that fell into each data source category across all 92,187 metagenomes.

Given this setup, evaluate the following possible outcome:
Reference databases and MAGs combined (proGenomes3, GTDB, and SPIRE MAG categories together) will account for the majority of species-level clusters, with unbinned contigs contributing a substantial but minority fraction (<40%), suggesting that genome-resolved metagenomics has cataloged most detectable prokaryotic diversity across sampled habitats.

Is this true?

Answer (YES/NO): NO